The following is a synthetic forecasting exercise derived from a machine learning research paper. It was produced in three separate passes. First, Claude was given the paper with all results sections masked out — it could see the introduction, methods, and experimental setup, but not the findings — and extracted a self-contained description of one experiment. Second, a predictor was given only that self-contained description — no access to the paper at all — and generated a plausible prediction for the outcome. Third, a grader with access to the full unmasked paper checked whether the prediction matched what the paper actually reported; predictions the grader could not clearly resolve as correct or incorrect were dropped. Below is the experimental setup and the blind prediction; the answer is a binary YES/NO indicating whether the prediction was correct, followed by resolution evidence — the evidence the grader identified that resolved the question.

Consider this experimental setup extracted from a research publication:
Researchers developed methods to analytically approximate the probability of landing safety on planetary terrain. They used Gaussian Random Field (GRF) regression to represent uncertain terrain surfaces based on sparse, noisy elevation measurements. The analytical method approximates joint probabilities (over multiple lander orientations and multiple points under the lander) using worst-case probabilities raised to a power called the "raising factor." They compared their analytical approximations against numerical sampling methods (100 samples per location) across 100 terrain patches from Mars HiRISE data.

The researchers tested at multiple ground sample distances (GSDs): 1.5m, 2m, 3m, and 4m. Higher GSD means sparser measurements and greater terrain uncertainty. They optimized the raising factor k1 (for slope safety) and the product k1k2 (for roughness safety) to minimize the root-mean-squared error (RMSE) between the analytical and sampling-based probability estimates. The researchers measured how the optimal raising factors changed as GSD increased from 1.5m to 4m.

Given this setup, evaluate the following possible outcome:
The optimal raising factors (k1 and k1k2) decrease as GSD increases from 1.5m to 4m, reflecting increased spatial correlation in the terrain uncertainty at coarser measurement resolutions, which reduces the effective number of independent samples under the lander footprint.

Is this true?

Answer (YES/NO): NO